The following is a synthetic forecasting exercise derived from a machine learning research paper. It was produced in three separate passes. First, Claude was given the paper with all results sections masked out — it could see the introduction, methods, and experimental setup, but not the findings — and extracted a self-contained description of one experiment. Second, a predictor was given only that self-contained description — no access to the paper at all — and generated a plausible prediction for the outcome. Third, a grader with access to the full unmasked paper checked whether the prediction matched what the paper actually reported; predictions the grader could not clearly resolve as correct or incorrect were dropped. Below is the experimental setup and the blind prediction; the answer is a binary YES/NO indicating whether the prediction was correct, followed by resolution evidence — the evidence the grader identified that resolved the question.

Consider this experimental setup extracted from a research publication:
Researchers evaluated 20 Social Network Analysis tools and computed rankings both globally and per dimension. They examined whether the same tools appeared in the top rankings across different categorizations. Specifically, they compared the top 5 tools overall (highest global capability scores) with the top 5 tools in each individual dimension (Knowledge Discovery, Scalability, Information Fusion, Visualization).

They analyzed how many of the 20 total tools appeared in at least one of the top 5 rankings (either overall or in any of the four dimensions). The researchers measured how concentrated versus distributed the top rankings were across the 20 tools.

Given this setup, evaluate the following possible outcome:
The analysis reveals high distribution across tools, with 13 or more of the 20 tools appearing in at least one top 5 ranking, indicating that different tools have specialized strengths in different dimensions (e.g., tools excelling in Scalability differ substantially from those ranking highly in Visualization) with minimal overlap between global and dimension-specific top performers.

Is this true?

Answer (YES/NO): NO